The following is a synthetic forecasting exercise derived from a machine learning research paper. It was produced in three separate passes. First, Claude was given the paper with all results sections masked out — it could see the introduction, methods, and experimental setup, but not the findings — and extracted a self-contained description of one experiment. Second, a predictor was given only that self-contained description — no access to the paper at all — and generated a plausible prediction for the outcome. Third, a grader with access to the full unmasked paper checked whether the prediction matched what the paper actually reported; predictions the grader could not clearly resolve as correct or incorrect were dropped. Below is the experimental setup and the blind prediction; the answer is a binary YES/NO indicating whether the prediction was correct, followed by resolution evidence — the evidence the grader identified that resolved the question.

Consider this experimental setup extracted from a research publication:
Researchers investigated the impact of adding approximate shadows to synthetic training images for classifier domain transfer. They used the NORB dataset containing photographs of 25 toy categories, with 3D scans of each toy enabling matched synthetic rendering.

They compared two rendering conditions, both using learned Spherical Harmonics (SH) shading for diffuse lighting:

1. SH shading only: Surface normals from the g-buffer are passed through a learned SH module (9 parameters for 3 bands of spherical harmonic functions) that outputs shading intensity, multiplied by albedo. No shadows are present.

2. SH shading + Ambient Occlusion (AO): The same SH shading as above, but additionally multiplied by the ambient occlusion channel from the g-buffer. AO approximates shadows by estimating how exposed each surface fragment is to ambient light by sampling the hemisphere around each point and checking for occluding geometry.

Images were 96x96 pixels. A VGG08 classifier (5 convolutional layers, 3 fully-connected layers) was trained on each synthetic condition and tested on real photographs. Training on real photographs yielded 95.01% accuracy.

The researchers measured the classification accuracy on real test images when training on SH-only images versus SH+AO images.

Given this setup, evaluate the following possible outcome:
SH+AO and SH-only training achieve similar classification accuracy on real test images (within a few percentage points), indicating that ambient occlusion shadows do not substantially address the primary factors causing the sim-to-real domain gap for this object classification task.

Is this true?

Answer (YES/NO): NO